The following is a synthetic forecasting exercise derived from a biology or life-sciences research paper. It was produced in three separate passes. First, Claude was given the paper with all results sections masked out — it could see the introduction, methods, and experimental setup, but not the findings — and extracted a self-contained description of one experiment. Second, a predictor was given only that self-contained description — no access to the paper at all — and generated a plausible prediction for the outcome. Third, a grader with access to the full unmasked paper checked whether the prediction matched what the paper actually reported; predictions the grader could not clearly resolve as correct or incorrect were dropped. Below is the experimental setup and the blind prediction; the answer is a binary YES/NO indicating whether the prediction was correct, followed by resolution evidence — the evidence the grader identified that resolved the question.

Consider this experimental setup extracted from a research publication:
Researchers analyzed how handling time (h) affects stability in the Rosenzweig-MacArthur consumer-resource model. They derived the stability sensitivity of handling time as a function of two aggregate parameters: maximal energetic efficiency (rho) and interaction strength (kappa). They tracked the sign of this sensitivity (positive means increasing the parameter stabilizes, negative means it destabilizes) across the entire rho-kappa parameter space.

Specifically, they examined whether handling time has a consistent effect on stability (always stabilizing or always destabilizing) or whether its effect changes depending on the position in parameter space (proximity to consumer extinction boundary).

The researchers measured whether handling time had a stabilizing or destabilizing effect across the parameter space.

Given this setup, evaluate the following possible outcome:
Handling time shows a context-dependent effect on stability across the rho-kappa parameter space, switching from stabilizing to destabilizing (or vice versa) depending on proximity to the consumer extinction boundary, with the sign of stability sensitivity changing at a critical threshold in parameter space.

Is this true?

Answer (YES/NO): YES